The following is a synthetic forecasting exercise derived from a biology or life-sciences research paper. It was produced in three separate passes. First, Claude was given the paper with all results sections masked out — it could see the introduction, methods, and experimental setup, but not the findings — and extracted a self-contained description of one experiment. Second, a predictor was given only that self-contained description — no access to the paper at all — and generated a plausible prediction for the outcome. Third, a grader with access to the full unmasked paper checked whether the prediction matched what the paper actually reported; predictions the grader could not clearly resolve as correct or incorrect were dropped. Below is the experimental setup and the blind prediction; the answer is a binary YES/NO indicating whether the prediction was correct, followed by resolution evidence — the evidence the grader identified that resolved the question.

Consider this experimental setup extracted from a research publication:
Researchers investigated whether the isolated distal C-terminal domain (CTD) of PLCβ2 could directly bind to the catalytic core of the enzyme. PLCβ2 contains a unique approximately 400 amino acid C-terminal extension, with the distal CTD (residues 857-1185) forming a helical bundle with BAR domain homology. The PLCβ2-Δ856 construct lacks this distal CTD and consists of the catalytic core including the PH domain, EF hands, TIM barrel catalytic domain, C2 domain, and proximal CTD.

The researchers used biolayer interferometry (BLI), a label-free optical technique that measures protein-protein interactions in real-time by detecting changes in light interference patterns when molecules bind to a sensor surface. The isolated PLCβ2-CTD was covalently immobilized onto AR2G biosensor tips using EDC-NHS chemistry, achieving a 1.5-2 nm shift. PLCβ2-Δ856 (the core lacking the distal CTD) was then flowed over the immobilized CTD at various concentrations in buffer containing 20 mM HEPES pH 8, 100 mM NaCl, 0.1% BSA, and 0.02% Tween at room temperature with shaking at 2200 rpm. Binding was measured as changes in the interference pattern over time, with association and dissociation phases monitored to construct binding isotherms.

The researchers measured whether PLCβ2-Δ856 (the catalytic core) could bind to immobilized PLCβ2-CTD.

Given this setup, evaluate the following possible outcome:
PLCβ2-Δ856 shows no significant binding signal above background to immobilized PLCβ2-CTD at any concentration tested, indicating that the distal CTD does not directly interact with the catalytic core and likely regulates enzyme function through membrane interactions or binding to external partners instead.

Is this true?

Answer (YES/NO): NO